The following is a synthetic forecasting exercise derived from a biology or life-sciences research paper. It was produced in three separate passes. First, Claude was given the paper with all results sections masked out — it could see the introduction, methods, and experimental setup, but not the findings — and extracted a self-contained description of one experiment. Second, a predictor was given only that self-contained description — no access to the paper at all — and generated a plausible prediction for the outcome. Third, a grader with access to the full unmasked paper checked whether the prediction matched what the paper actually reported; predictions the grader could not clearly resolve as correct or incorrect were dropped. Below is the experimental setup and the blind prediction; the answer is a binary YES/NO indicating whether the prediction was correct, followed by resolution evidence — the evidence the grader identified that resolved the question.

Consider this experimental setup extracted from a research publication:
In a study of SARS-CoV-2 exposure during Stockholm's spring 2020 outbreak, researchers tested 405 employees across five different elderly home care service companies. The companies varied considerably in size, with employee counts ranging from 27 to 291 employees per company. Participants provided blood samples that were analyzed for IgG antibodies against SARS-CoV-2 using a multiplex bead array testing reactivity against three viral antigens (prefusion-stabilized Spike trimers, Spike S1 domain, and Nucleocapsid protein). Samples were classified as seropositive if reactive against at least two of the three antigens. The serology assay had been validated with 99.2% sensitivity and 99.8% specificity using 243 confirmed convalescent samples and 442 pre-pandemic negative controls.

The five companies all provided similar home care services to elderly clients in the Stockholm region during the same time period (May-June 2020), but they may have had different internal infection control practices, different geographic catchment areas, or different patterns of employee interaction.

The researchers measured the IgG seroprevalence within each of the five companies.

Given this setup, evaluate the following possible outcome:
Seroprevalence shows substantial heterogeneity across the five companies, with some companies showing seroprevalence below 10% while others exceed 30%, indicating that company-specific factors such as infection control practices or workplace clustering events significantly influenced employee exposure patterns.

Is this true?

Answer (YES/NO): YES